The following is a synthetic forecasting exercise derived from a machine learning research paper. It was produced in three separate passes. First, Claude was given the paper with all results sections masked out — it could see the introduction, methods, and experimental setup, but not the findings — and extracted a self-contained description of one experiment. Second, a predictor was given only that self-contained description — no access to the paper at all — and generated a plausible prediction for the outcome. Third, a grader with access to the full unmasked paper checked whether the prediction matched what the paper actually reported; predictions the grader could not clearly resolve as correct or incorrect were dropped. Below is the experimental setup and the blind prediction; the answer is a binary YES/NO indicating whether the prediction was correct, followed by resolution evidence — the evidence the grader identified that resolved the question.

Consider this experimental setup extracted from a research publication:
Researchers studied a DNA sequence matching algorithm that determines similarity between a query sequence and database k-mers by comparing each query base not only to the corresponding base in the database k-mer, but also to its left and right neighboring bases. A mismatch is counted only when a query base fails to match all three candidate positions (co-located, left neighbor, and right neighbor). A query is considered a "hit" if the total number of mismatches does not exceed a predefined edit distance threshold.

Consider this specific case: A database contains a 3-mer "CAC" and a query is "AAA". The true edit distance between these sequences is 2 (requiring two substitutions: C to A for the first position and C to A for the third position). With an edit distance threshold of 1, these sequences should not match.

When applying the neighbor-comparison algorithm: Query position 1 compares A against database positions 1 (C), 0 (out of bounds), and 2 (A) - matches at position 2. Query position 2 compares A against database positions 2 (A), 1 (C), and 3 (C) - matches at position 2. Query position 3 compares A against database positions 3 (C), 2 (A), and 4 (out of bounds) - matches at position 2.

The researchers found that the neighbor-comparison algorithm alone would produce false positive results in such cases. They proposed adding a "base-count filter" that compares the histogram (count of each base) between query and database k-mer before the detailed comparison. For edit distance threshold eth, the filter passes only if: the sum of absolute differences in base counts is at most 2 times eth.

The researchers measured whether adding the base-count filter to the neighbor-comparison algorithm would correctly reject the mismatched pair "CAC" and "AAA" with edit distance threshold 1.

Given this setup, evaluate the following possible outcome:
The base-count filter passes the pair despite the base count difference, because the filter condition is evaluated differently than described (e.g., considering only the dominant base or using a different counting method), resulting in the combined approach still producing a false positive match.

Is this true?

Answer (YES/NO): NO